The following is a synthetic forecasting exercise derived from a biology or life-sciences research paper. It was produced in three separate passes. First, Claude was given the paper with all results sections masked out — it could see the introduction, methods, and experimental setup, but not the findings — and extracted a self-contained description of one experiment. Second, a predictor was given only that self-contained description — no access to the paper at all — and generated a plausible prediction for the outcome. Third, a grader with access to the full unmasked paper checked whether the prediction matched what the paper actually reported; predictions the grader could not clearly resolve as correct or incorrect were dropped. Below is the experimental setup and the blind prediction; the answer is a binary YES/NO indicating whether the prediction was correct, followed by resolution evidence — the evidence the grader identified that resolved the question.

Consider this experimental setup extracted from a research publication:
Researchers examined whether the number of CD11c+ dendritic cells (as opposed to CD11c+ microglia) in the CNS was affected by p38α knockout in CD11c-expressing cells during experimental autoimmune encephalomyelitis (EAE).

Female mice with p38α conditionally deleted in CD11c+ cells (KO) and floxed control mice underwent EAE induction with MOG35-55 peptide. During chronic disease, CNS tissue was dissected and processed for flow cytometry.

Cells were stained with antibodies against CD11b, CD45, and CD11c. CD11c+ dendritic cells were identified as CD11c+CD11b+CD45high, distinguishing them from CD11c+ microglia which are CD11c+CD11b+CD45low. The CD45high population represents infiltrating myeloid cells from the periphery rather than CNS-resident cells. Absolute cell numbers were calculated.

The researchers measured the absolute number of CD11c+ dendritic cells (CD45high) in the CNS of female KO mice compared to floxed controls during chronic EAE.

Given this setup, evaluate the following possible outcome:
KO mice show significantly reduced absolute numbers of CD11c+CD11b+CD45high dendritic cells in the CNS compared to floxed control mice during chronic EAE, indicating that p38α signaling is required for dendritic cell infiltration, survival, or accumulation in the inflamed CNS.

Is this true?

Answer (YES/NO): NO